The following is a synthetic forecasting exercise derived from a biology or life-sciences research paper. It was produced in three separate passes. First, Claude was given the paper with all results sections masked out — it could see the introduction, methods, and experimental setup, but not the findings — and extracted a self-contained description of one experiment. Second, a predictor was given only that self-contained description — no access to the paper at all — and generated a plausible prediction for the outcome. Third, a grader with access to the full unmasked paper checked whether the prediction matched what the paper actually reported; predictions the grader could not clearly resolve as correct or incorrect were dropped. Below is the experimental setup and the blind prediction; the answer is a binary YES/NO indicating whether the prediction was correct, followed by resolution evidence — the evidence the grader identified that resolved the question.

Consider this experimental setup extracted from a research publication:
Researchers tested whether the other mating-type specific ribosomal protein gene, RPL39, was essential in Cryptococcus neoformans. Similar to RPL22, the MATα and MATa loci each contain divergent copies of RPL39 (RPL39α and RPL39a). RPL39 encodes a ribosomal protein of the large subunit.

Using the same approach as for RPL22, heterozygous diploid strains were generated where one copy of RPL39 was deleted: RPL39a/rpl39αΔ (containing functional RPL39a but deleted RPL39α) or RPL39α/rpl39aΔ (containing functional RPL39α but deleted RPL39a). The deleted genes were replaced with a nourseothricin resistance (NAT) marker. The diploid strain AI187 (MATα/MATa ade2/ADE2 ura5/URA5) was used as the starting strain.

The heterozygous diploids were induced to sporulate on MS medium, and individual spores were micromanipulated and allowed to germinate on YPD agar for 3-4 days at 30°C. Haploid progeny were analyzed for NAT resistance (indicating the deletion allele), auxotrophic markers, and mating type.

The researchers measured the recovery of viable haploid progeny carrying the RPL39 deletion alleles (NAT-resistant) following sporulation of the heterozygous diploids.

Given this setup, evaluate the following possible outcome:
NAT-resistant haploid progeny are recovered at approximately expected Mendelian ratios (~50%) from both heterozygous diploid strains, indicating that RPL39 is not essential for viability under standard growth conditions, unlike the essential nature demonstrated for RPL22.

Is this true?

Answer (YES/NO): NO